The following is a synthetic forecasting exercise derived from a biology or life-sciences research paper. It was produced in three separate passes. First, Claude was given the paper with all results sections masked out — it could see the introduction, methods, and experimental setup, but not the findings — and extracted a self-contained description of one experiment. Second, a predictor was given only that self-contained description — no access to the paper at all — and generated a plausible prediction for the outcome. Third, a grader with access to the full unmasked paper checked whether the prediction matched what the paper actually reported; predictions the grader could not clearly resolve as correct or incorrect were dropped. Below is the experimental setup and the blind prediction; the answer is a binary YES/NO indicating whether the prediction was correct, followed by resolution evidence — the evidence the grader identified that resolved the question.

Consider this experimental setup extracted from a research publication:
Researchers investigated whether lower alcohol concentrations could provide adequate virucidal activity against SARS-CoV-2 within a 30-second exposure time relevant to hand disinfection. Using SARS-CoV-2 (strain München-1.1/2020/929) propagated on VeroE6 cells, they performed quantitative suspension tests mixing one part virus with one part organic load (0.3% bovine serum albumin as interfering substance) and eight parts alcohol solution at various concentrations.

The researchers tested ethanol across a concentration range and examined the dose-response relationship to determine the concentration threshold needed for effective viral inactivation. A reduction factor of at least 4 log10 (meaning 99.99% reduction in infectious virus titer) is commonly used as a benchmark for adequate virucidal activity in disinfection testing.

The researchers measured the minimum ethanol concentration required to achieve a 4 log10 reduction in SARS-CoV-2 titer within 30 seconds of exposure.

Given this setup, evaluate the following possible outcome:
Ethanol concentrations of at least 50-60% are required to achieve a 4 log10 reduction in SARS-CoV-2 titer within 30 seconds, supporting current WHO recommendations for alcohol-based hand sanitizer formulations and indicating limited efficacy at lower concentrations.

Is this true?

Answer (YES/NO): NO